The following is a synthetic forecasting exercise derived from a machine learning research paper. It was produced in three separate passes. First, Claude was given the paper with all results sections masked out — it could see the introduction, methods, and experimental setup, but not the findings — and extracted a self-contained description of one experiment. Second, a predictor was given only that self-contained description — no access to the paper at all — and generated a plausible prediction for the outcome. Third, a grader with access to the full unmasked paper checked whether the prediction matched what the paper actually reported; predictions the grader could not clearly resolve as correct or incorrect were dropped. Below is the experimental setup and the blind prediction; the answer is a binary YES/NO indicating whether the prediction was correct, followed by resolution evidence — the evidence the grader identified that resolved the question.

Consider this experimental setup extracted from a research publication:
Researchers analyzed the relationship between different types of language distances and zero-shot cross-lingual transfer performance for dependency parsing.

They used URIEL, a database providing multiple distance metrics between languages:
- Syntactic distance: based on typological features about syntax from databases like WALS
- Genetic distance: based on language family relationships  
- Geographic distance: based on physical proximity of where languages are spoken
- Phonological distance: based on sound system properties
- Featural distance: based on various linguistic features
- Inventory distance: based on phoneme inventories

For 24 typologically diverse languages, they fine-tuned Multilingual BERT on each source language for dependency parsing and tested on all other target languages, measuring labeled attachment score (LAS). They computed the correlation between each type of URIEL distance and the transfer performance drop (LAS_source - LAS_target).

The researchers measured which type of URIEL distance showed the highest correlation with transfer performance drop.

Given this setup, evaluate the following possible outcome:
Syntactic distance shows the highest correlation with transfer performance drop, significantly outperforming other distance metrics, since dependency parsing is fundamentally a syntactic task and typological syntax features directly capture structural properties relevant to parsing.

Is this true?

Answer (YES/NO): YES